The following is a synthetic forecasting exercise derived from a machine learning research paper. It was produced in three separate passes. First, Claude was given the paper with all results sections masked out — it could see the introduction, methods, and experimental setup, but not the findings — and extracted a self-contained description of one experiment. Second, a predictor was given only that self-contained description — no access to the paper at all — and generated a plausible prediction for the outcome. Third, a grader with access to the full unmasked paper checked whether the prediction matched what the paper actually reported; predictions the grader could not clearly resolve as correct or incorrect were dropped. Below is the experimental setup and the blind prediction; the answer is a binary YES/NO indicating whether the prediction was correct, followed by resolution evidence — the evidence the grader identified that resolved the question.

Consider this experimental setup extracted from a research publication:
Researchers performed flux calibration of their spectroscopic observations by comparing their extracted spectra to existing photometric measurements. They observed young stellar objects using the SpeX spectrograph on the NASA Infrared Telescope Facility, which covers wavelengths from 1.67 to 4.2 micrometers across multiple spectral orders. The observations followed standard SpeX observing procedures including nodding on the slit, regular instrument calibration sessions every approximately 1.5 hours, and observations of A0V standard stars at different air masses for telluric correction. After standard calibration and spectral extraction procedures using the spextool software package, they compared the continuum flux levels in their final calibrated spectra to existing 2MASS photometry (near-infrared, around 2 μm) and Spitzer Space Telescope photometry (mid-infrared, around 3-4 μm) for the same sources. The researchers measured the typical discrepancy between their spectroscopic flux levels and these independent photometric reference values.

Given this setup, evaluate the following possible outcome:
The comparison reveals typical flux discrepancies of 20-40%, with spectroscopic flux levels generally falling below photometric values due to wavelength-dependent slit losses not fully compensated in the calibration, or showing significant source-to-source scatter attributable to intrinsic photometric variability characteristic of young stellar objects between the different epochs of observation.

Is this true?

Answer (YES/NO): NO